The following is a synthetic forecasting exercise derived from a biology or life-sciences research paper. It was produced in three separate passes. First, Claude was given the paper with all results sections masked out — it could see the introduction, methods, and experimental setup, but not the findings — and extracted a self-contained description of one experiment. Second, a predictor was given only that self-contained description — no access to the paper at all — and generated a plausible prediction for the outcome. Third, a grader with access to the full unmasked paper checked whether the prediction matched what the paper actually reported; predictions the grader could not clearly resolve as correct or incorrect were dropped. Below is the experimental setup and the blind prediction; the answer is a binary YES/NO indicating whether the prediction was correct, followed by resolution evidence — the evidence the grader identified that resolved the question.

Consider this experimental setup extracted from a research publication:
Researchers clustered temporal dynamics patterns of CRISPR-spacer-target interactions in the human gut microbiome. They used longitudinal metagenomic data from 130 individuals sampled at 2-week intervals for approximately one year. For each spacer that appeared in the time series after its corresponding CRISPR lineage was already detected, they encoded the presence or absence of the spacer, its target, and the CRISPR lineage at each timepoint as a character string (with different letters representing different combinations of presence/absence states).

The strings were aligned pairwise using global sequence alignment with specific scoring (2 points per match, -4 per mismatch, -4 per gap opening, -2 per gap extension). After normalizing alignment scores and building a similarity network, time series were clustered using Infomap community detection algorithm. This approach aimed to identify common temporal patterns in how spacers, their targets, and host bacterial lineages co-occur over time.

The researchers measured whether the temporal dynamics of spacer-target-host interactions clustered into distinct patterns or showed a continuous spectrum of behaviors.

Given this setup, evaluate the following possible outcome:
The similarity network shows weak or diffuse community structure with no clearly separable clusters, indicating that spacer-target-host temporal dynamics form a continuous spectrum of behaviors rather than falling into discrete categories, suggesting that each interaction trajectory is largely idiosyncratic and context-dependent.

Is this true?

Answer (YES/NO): NO